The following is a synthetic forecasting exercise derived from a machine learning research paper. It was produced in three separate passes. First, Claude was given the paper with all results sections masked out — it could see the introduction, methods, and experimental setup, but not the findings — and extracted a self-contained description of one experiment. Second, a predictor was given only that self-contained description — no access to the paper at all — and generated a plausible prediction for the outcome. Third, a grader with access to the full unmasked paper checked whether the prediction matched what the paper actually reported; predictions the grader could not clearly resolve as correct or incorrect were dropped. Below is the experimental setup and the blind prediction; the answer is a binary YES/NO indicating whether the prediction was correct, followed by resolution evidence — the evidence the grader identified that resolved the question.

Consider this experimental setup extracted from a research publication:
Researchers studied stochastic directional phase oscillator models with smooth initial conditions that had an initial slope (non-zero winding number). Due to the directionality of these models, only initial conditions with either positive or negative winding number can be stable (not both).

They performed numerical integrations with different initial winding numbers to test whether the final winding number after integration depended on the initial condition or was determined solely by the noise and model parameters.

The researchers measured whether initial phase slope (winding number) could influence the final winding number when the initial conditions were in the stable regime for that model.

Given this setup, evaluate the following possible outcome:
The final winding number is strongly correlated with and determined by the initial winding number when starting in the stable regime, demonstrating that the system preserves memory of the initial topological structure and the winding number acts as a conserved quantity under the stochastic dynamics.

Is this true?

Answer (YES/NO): YES